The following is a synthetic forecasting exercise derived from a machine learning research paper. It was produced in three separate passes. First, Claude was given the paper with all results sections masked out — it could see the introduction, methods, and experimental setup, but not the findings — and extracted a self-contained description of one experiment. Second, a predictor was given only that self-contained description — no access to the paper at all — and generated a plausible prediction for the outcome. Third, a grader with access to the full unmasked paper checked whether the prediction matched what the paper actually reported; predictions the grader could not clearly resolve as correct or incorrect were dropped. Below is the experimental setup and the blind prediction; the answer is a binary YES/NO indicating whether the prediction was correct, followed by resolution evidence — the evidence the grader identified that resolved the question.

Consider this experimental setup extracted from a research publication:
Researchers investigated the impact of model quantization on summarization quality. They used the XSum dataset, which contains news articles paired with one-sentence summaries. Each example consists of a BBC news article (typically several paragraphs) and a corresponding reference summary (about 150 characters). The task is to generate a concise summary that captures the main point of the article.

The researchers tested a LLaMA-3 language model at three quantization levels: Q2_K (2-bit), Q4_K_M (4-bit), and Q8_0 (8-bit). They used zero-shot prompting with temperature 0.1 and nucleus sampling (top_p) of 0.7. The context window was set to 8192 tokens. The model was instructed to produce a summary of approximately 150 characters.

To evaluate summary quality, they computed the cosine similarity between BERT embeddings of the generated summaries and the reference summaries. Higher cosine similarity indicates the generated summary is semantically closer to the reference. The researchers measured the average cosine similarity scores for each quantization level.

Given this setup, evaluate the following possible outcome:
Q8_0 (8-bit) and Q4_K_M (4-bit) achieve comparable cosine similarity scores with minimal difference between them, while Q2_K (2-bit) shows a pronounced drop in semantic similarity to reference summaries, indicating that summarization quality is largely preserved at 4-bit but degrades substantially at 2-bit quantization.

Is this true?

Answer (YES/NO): YES